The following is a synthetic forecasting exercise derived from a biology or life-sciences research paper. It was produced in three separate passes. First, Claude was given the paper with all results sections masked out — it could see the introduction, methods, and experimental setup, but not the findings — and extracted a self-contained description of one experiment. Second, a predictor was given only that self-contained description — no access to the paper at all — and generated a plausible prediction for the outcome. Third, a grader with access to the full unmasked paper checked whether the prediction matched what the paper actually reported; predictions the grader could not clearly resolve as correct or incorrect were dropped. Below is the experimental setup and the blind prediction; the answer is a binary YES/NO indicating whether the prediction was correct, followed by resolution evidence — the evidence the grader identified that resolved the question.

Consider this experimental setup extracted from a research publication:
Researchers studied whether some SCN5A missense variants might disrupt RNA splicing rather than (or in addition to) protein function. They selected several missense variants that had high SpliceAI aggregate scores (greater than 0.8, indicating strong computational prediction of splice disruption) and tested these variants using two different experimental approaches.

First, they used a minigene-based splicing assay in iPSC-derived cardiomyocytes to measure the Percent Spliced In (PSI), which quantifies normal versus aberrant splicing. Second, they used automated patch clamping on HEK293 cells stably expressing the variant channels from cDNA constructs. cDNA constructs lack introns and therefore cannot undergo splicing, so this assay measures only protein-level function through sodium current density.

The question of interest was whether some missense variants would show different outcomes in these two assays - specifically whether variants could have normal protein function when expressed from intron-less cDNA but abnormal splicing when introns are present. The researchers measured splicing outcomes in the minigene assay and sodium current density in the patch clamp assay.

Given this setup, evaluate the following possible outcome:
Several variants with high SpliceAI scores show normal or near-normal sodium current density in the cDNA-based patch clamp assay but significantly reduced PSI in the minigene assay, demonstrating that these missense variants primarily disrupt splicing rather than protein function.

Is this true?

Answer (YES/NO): YES